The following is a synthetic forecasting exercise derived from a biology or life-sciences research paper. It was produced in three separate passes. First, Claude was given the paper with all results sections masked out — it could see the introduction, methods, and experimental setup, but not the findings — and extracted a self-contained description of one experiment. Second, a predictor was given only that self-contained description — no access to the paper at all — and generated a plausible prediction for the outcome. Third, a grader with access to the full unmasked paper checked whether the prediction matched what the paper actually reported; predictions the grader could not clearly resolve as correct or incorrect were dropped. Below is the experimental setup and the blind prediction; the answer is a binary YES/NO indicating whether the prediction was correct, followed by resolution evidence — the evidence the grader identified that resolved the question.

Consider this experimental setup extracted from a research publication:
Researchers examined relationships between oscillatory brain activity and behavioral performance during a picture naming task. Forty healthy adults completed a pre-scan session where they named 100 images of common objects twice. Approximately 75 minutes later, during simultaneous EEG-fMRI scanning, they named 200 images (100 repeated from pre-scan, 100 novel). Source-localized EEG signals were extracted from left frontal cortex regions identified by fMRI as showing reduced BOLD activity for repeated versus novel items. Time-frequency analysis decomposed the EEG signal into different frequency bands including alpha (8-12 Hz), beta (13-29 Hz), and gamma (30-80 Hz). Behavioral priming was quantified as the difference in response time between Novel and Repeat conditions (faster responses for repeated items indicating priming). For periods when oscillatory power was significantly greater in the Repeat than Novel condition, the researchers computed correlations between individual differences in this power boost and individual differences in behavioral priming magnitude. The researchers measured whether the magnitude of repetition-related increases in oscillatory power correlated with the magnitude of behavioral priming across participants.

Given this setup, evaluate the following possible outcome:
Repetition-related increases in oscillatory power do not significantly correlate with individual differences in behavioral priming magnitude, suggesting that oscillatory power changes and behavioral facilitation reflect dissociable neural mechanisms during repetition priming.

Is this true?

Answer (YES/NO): NO